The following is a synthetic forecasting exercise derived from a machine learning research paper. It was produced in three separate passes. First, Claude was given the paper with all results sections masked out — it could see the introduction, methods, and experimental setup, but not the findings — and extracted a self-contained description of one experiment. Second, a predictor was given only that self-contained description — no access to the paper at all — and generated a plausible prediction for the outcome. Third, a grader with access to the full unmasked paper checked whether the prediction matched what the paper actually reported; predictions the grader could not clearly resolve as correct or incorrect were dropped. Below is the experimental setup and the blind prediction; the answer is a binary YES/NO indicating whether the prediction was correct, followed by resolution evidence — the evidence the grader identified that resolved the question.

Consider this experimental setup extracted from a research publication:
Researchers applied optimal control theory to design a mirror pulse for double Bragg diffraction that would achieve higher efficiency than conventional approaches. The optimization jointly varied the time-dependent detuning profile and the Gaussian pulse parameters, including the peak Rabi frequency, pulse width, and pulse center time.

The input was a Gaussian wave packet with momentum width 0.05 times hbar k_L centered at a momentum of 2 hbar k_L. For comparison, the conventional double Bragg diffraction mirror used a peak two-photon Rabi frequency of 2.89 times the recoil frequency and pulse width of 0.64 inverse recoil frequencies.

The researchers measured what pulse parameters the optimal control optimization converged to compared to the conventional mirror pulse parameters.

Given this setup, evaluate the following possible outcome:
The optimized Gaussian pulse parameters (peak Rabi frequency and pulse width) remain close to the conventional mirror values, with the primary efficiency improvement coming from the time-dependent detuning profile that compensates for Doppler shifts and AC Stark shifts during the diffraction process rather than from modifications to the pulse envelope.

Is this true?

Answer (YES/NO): NO